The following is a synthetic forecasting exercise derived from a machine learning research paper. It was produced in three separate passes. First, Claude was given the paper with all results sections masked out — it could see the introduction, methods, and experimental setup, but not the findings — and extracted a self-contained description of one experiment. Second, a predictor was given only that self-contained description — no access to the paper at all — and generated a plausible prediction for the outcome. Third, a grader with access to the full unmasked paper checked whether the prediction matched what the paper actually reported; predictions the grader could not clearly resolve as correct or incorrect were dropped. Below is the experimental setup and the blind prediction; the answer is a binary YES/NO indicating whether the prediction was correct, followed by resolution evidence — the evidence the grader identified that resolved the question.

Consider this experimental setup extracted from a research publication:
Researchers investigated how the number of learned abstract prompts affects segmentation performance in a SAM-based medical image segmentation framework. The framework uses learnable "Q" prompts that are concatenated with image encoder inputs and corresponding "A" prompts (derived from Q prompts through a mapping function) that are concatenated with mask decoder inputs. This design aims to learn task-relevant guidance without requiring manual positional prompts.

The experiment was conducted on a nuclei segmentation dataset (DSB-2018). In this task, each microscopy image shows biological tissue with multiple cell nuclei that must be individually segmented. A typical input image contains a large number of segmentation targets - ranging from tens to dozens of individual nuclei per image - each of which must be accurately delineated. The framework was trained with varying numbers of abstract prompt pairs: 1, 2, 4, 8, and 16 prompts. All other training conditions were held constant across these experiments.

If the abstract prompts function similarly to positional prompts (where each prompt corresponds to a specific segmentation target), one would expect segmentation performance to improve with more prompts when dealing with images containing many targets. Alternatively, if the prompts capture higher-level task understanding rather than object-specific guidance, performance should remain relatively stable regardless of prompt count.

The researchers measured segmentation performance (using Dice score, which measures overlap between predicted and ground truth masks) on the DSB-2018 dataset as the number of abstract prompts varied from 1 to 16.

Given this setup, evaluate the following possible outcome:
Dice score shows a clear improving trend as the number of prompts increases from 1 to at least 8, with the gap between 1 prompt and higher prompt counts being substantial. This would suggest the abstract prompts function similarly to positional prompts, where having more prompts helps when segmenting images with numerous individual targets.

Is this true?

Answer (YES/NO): NO